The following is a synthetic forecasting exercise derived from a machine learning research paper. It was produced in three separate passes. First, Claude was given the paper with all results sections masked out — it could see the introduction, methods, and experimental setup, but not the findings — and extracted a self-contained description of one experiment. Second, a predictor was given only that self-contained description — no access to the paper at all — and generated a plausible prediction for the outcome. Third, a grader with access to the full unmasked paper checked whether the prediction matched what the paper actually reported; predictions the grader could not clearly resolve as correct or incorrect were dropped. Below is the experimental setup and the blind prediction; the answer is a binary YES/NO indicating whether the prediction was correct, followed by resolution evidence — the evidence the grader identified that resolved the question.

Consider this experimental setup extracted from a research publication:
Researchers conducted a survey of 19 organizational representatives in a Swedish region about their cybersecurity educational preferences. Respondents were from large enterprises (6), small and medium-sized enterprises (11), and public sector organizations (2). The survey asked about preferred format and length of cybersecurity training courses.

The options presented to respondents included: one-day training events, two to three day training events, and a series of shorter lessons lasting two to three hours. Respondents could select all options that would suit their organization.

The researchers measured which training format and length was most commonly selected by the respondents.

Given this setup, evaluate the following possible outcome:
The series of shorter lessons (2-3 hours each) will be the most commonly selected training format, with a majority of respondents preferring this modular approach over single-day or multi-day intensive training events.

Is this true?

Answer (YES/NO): YES